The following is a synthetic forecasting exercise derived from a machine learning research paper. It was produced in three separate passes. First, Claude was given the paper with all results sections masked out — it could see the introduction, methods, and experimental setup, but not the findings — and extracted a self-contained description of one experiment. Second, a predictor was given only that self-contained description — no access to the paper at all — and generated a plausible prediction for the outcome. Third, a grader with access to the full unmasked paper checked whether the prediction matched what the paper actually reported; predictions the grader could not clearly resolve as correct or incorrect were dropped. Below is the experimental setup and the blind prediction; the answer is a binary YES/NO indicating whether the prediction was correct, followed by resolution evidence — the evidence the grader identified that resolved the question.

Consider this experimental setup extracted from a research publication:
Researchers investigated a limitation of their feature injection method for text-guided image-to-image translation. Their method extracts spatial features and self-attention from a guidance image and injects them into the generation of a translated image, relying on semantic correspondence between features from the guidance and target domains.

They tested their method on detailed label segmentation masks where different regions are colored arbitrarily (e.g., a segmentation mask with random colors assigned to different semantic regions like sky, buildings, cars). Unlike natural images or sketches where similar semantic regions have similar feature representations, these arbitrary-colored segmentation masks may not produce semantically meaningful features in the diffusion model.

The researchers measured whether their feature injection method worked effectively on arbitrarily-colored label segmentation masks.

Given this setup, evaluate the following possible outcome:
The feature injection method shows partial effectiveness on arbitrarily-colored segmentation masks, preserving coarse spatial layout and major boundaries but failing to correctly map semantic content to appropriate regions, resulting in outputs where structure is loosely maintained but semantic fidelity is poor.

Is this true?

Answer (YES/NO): NO